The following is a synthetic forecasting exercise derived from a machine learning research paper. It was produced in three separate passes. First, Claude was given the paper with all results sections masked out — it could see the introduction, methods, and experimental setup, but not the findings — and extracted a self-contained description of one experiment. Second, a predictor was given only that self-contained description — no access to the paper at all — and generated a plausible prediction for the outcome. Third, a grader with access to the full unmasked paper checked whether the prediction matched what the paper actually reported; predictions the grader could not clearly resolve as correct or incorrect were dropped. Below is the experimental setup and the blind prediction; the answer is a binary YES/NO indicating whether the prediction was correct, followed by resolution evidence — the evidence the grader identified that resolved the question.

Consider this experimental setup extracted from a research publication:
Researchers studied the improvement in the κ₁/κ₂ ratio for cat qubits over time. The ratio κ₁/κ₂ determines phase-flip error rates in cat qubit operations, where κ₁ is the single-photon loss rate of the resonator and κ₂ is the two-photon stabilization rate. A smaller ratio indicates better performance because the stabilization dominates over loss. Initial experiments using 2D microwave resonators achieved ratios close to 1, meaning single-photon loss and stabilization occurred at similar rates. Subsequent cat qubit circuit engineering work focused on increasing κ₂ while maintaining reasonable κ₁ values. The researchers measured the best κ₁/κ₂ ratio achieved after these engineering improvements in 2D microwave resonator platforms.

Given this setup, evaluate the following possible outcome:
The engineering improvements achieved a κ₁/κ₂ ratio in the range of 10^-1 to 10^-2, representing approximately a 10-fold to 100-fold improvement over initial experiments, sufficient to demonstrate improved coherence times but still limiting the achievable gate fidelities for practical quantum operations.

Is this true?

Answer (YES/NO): NO